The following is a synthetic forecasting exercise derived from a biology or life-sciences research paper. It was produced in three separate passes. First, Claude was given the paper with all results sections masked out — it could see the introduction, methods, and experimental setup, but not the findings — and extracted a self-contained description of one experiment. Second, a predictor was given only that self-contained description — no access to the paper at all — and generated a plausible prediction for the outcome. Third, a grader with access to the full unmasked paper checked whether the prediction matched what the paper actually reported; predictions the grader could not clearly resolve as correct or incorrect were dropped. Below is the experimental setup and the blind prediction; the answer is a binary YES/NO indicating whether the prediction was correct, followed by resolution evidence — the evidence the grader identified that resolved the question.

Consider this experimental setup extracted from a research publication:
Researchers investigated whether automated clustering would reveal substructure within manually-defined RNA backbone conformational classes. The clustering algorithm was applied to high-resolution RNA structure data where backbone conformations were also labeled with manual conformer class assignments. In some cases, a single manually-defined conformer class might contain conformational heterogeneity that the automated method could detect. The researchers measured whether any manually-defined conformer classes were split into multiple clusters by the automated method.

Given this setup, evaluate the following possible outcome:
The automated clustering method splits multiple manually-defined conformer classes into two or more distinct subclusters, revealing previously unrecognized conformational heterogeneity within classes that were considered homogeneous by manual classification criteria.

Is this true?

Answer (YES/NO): YES